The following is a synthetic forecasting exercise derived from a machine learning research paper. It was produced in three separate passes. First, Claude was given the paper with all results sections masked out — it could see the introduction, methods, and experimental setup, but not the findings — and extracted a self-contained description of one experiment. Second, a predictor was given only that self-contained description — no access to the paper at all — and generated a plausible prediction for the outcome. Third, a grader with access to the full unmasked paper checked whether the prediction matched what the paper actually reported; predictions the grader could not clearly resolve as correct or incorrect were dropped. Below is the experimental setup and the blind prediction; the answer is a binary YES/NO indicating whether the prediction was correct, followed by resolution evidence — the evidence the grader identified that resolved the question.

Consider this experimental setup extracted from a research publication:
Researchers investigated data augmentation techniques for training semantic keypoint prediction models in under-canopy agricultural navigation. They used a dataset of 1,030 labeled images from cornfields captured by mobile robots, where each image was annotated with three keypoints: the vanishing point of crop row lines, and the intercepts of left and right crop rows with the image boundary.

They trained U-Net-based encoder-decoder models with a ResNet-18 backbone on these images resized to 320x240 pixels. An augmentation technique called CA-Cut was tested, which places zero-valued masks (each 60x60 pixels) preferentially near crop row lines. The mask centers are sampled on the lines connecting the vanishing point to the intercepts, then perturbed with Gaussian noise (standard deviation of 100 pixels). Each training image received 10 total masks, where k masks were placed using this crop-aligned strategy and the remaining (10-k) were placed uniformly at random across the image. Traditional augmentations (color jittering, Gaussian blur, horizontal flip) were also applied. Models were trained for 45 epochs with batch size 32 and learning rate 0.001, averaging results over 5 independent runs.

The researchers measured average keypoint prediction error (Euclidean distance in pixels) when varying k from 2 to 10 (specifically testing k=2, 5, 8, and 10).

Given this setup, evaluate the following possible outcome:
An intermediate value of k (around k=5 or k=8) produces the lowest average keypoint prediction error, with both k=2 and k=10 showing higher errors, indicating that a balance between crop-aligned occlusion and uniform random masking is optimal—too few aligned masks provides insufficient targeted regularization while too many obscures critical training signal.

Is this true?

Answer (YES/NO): YES